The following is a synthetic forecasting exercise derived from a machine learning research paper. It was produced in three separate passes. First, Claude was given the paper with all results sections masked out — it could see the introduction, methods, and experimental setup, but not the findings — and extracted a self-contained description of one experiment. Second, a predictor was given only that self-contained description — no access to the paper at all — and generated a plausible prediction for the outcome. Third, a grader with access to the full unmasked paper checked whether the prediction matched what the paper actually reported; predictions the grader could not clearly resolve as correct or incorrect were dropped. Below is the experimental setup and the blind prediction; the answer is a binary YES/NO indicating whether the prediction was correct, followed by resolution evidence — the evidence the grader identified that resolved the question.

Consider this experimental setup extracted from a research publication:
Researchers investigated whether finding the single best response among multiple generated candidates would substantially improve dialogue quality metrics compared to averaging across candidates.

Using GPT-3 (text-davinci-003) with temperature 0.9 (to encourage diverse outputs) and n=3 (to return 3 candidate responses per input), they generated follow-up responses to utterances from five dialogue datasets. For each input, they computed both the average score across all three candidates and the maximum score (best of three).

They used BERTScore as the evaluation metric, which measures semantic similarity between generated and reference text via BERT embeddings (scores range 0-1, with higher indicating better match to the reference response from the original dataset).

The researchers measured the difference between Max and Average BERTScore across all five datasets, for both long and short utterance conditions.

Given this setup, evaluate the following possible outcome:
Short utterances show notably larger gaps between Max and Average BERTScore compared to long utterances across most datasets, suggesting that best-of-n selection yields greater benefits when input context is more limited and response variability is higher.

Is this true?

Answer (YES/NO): NO